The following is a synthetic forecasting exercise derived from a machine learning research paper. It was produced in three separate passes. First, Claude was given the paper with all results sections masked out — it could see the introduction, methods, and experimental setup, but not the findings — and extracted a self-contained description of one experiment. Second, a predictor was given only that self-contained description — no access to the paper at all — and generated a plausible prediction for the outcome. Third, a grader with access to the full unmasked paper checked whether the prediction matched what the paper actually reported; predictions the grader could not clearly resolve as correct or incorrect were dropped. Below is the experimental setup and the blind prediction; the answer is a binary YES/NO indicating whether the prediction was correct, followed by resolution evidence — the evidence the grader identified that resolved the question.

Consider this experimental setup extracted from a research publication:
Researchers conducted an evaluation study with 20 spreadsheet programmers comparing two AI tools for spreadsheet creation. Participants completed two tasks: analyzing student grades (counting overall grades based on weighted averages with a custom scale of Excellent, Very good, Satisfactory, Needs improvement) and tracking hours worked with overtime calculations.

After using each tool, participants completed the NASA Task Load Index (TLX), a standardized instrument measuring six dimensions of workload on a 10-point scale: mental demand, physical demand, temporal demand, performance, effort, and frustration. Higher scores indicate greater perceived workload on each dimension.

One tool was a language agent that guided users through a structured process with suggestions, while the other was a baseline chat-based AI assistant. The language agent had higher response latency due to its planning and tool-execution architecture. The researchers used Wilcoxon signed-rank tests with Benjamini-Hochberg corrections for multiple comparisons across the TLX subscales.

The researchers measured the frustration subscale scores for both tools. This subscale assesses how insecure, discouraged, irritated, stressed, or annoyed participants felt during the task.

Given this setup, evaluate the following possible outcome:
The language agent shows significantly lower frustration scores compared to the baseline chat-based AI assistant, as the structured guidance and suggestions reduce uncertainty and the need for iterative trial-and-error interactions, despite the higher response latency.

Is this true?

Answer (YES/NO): YES